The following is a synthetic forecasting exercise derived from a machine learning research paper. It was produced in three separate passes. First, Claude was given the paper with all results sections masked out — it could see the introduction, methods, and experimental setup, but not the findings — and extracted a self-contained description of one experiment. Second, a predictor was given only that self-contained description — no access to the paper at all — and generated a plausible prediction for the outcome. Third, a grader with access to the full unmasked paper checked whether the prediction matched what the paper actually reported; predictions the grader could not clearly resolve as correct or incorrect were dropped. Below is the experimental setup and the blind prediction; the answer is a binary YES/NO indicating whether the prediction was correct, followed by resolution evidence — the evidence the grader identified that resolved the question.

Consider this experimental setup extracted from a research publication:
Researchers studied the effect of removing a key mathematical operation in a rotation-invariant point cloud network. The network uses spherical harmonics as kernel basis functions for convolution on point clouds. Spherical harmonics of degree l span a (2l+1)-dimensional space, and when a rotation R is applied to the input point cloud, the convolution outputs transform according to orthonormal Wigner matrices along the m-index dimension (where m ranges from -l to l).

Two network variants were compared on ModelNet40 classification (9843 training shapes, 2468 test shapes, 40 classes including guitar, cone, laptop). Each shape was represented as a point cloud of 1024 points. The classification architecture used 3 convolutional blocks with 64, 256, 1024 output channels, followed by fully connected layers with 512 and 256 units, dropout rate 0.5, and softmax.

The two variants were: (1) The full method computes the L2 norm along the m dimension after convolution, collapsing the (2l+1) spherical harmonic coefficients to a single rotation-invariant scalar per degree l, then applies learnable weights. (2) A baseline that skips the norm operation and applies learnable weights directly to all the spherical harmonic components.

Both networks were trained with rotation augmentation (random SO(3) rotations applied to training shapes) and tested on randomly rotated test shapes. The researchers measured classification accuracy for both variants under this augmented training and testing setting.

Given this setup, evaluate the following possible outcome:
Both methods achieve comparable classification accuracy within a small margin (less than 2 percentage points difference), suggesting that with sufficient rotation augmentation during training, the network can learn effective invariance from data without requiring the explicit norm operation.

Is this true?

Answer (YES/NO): NO